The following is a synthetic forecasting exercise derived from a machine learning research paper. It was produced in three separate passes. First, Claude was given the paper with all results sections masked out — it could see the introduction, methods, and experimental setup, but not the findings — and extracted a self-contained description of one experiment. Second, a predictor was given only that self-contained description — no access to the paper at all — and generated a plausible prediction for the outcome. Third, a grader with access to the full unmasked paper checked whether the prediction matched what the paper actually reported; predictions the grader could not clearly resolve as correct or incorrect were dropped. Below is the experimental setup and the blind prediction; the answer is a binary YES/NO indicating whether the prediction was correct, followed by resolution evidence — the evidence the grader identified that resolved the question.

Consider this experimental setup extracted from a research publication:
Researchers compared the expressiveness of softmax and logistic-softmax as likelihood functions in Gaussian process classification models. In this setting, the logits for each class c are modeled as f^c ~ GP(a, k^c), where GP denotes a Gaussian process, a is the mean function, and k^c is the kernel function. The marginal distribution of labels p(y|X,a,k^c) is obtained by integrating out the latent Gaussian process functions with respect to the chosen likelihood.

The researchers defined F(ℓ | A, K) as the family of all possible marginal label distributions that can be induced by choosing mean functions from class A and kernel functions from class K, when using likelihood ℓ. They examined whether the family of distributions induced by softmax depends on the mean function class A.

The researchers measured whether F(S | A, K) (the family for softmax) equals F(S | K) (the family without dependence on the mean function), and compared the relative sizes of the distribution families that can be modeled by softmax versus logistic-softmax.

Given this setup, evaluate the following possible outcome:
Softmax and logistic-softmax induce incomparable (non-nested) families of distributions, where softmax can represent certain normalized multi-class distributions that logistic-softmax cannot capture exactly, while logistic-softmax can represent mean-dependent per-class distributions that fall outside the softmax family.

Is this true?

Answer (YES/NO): NO